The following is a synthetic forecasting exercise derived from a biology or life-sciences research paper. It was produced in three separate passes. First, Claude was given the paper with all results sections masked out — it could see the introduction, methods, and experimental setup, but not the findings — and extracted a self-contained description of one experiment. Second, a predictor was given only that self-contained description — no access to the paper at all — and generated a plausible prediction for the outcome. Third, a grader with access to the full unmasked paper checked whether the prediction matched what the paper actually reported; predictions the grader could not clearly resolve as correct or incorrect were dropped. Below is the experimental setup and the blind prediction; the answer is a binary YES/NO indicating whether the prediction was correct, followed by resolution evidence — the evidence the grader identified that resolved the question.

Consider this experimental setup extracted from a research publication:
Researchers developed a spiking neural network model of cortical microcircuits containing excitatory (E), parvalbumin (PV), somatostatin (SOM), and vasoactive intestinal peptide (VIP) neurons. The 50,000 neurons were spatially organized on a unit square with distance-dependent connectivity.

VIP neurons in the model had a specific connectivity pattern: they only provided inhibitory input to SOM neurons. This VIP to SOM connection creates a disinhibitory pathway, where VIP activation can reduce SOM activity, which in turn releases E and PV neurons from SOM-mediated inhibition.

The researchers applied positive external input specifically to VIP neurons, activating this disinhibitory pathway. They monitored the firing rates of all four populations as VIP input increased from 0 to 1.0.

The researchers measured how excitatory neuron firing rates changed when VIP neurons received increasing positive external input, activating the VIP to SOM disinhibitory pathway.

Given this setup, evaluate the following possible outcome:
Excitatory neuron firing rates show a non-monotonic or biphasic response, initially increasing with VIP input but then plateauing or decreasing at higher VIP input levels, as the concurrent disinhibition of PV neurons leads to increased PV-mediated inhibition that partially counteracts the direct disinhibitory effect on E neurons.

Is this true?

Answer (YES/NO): NO